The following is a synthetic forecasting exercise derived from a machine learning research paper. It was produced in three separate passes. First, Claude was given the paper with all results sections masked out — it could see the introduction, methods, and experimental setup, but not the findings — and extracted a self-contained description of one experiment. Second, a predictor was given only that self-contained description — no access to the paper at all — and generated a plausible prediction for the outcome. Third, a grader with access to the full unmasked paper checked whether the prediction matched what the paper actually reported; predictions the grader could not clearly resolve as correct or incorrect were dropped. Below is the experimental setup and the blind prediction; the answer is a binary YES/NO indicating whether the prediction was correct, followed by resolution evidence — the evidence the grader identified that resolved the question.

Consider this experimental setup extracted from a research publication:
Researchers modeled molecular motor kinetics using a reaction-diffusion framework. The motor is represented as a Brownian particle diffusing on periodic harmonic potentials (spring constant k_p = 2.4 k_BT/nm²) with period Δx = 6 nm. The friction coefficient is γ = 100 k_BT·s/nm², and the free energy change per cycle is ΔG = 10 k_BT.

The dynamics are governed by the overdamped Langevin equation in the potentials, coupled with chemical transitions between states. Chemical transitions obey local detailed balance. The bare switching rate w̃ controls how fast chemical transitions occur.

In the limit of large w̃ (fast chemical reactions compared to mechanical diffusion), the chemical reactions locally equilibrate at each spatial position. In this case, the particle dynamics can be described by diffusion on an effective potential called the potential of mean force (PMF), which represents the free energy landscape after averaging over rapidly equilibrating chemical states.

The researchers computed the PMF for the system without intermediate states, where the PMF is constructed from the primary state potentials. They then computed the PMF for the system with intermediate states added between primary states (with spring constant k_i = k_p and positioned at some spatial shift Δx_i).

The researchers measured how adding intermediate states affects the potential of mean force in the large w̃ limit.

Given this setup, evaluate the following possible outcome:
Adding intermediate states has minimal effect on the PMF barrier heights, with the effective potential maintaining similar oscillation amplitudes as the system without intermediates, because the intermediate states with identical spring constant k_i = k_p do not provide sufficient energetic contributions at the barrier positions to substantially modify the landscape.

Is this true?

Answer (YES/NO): NO